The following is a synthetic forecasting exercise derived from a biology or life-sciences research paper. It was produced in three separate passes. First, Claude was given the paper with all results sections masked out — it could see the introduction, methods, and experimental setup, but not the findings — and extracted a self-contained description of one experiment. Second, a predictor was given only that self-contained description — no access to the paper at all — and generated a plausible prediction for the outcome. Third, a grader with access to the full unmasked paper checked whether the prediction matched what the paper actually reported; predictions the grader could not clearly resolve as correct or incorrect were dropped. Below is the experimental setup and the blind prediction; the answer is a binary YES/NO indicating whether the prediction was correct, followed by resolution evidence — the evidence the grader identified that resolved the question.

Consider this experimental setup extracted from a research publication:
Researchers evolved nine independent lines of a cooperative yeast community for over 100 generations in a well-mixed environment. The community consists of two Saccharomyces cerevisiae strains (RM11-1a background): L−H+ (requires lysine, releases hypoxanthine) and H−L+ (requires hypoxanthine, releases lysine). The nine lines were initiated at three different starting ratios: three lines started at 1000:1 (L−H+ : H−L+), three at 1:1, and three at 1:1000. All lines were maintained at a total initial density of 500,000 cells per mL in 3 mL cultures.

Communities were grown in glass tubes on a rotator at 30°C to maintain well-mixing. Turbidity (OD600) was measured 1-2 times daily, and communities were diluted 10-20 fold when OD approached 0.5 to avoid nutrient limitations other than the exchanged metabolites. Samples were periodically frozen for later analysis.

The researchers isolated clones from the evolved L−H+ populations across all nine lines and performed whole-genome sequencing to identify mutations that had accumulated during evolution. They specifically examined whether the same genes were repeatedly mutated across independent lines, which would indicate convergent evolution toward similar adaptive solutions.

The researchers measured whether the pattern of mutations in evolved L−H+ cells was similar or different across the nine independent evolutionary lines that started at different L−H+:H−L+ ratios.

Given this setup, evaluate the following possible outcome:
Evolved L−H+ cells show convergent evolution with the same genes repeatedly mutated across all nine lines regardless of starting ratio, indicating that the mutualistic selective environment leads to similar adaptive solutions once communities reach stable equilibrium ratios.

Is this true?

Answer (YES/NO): YES